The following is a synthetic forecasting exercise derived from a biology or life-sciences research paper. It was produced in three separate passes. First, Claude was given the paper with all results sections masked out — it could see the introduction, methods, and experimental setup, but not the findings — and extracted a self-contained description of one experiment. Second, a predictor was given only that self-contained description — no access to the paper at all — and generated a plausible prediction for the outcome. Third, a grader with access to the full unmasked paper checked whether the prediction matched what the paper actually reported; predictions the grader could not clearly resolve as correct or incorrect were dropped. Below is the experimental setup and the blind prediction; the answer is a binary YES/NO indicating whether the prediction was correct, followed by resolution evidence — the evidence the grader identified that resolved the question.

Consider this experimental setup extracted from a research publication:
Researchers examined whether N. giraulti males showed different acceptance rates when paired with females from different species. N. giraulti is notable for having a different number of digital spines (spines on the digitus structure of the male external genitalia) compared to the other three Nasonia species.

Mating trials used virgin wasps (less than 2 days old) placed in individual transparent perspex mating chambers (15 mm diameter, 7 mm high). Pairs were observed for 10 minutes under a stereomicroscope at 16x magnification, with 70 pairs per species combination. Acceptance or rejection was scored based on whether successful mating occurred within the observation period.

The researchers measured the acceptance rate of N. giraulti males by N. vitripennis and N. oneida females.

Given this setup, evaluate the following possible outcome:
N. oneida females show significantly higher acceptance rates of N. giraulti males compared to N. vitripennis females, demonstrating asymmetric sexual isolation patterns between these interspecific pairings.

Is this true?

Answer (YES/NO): NO